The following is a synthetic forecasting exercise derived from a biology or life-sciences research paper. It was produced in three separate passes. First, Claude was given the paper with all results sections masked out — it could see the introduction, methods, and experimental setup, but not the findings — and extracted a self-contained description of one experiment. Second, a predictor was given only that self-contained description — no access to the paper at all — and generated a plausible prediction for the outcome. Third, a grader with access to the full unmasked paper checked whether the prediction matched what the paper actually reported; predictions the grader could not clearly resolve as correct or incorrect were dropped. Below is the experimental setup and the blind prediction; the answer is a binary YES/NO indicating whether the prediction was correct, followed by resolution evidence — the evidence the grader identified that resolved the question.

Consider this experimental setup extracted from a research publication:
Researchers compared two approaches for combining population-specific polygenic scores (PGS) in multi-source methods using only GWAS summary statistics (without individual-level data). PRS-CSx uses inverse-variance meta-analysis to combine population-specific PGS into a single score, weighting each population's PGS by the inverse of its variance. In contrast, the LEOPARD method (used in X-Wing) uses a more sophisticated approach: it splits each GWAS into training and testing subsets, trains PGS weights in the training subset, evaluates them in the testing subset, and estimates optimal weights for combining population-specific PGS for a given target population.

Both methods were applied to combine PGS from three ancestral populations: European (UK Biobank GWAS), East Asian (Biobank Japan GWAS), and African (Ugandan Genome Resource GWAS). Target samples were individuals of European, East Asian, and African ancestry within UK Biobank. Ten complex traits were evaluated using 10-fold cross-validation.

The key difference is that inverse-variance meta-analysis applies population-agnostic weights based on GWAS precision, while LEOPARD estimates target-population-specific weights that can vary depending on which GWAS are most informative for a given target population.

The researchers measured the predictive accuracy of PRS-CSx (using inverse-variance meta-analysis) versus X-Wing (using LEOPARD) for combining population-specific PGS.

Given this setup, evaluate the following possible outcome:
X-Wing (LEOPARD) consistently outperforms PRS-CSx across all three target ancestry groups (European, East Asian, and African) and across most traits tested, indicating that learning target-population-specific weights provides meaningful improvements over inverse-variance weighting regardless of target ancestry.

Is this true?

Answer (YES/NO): NO